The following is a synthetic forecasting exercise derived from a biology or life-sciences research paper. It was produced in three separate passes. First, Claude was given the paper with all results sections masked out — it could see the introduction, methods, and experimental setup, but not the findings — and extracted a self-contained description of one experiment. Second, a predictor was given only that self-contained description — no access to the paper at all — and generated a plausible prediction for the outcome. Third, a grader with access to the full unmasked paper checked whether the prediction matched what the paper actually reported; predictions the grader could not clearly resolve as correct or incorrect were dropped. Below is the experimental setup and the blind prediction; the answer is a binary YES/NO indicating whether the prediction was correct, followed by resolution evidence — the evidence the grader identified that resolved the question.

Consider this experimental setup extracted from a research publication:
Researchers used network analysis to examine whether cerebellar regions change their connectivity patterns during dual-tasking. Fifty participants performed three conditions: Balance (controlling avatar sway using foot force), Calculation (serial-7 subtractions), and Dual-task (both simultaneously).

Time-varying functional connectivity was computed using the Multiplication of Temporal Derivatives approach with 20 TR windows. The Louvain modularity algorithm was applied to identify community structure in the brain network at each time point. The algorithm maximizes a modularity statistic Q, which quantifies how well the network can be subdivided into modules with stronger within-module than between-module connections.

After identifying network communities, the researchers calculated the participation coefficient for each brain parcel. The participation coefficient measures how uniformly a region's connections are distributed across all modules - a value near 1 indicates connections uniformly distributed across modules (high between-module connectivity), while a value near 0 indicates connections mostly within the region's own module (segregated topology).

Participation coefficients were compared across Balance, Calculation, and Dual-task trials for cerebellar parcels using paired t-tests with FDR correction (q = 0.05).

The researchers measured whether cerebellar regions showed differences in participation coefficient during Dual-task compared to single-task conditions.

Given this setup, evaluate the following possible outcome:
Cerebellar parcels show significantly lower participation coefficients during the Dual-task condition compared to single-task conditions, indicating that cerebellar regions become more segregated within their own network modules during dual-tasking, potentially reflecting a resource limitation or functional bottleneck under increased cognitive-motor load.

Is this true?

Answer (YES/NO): NO